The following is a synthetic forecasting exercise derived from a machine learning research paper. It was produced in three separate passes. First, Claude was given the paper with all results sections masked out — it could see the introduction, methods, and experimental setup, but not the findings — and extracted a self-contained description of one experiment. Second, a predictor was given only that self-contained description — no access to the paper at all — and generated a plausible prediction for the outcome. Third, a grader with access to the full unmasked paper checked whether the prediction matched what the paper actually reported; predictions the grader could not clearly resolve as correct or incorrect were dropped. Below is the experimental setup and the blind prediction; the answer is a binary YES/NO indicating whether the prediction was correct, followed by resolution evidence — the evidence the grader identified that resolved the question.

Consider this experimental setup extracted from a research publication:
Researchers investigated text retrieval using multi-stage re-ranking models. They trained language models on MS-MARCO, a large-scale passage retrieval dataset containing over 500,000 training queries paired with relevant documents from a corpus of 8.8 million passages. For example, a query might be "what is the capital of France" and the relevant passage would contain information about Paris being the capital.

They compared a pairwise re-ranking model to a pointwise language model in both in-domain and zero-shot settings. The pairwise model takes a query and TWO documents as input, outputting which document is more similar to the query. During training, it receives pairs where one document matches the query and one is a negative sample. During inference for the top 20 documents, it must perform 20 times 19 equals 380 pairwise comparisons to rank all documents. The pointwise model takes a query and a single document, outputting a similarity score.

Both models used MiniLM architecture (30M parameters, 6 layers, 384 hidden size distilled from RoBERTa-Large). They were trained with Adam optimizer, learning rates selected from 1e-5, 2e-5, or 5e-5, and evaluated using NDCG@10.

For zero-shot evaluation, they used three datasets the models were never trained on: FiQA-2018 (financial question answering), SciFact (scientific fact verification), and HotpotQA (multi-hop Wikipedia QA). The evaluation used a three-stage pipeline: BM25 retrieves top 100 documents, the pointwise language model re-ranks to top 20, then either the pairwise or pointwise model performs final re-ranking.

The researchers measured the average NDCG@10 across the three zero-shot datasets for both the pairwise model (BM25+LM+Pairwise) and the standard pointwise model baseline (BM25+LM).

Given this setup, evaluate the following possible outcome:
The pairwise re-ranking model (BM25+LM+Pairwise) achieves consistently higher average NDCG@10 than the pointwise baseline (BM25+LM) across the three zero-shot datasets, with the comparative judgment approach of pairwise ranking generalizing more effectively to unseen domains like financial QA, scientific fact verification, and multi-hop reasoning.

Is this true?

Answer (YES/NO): NO